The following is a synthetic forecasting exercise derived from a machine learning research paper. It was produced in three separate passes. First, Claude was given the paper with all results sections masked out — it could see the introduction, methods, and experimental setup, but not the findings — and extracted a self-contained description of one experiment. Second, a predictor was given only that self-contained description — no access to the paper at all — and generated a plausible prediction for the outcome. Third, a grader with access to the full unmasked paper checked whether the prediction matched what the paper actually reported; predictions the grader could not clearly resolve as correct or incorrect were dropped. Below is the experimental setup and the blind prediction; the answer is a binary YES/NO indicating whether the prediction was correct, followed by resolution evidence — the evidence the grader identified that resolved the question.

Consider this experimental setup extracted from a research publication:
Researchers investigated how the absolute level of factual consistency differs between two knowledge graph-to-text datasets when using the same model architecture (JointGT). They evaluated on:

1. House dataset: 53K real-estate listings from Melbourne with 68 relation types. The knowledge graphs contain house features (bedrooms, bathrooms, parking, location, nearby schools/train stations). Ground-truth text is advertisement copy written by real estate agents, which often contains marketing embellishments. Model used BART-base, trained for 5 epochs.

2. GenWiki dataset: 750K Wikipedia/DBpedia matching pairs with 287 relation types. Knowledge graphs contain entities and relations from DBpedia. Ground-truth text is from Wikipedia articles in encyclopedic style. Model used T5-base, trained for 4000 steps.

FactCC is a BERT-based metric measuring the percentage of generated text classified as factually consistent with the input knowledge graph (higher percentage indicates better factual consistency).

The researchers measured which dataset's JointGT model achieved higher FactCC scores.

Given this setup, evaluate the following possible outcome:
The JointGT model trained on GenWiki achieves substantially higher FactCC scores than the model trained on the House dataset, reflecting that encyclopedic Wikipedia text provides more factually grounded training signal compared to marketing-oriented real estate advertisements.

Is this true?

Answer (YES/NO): YES